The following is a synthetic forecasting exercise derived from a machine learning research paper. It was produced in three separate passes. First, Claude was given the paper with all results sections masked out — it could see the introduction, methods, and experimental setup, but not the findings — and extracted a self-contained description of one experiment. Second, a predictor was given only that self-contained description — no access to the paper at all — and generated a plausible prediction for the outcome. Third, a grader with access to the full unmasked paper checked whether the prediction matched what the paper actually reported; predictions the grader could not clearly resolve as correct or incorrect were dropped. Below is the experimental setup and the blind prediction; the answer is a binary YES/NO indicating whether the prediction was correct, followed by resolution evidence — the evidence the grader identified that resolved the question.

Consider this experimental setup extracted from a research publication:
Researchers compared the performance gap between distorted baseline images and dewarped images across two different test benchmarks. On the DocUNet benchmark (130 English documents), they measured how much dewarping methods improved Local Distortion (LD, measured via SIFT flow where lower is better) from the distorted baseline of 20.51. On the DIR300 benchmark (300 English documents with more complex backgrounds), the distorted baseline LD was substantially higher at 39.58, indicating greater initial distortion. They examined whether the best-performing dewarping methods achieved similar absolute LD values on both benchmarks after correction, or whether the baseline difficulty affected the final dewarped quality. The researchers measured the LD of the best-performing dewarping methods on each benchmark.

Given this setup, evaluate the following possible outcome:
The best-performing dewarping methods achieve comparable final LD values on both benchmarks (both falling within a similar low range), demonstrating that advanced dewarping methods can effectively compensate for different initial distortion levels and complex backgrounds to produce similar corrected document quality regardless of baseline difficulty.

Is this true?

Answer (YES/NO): YES